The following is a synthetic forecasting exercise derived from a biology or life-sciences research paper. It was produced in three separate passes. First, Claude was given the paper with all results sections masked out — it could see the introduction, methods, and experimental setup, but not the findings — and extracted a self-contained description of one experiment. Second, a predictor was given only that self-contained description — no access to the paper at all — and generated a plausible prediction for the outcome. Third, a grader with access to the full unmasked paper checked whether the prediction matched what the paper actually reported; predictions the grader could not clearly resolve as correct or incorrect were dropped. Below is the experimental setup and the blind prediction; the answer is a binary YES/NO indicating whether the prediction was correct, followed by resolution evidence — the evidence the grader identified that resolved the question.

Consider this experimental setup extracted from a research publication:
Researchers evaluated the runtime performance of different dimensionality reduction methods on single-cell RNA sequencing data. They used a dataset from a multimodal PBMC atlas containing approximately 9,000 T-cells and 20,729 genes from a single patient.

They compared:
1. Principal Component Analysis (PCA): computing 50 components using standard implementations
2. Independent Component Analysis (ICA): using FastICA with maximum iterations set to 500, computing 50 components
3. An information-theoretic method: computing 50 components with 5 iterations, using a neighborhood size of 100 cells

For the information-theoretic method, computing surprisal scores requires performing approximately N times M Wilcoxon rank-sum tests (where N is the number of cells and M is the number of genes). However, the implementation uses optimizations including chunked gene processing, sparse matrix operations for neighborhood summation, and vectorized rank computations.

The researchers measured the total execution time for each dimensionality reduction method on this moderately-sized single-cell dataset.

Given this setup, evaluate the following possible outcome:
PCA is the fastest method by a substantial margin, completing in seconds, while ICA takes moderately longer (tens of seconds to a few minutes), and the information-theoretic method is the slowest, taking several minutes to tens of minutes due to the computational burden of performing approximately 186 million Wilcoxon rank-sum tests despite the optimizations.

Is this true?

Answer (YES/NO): NO